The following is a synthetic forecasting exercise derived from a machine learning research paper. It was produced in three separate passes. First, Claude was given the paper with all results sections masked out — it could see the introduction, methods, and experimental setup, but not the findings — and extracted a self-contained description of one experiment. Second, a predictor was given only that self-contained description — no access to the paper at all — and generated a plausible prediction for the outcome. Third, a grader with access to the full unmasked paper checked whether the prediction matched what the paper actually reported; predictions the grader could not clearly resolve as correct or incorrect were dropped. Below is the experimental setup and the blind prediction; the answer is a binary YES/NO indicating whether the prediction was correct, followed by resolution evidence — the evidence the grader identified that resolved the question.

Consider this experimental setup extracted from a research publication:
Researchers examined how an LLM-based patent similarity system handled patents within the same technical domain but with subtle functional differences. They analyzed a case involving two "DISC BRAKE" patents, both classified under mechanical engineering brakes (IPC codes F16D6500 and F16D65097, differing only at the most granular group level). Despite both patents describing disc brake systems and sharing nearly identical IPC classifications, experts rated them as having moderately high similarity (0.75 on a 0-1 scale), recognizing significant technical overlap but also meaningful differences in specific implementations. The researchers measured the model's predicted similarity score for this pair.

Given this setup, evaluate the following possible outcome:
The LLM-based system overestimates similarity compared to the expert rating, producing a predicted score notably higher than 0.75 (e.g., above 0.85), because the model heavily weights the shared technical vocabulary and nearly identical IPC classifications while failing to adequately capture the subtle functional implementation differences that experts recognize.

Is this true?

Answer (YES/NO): NO